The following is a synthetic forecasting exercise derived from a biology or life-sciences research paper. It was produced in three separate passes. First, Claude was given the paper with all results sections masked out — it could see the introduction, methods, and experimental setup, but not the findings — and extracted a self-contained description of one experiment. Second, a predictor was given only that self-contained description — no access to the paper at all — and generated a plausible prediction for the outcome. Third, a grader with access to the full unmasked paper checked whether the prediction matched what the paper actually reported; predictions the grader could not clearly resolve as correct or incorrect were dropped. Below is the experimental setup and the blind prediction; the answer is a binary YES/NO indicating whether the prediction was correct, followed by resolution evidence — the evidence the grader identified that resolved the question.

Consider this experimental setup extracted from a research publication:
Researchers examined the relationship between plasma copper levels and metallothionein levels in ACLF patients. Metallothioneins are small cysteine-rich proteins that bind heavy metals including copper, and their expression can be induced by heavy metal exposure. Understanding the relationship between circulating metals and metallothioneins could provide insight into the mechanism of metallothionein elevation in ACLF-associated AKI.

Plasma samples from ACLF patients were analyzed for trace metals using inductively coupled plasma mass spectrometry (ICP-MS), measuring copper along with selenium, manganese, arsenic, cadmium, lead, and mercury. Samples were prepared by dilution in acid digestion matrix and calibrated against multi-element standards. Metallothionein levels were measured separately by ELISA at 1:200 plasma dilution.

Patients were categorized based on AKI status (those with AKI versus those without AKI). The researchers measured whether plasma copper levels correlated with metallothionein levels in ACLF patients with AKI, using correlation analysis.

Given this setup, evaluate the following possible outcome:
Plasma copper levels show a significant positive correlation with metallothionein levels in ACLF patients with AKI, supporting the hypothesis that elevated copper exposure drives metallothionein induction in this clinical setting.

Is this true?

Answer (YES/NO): NO